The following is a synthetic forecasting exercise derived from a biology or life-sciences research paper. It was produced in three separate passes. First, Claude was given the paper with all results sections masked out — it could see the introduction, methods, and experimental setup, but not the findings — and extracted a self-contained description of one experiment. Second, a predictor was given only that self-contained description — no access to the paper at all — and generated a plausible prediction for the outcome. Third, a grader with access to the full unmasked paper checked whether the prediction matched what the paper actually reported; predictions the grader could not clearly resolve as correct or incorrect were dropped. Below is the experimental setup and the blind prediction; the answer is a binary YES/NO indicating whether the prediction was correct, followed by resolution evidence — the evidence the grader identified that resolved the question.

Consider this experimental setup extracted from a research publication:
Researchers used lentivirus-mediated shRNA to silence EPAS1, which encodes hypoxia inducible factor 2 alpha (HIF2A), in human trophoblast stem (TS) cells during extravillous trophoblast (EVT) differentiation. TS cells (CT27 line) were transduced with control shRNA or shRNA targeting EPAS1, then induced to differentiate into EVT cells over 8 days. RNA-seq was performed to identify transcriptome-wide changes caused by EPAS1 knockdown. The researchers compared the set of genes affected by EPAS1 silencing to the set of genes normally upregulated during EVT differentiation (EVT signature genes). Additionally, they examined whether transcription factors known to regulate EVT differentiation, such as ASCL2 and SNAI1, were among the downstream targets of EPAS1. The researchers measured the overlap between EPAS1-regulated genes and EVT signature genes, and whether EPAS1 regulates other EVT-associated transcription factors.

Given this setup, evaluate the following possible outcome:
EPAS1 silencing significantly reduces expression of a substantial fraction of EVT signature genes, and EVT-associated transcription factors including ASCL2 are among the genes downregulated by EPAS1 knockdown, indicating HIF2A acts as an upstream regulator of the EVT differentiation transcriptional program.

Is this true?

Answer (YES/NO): YES